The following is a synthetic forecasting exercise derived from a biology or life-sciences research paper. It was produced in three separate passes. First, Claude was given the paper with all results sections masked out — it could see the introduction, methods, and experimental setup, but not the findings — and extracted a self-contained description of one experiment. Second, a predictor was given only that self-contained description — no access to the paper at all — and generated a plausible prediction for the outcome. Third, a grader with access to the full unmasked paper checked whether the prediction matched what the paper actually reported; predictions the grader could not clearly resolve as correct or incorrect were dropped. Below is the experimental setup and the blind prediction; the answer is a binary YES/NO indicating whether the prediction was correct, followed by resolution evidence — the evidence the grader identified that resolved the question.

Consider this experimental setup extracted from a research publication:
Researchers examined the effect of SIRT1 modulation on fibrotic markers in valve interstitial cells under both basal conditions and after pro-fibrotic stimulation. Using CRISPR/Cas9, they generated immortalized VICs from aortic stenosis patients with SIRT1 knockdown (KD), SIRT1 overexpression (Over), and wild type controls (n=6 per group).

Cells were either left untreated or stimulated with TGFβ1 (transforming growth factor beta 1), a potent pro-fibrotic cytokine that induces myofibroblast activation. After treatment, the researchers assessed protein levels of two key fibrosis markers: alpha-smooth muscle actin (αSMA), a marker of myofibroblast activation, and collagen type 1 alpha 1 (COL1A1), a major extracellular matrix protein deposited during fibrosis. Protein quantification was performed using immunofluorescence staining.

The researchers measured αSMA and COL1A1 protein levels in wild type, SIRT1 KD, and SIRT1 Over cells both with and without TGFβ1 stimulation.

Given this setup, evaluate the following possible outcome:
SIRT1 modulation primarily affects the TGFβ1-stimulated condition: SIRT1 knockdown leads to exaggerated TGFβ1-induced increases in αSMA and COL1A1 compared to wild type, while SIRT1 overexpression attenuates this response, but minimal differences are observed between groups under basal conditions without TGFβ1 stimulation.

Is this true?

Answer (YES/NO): NO